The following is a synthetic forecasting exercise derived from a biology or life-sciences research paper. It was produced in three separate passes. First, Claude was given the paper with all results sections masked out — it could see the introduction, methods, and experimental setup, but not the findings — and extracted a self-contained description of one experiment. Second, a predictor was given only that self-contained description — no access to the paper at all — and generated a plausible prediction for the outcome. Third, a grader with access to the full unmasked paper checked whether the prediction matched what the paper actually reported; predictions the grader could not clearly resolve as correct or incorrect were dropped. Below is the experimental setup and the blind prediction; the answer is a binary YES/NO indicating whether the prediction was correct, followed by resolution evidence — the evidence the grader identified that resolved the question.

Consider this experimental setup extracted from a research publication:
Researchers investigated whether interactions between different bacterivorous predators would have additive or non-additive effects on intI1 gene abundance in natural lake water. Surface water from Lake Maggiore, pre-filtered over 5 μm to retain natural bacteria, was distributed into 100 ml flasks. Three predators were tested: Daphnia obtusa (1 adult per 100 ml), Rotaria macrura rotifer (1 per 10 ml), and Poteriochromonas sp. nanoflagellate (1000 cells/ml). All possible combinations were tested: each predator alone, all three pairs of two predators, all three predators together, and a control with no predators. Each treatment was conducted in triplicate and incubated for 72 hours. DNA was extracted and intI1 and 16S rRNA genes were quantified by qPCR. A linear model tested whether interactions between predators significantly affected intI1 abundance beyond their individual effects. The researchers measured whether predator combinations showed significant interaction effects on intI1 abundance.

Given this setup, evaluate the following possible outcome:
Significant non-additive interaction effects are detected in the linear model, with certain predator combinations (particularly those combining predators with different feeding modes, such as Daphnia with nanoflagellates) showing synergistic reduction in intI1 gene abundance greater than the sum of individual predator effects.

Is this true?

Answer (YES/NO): NO